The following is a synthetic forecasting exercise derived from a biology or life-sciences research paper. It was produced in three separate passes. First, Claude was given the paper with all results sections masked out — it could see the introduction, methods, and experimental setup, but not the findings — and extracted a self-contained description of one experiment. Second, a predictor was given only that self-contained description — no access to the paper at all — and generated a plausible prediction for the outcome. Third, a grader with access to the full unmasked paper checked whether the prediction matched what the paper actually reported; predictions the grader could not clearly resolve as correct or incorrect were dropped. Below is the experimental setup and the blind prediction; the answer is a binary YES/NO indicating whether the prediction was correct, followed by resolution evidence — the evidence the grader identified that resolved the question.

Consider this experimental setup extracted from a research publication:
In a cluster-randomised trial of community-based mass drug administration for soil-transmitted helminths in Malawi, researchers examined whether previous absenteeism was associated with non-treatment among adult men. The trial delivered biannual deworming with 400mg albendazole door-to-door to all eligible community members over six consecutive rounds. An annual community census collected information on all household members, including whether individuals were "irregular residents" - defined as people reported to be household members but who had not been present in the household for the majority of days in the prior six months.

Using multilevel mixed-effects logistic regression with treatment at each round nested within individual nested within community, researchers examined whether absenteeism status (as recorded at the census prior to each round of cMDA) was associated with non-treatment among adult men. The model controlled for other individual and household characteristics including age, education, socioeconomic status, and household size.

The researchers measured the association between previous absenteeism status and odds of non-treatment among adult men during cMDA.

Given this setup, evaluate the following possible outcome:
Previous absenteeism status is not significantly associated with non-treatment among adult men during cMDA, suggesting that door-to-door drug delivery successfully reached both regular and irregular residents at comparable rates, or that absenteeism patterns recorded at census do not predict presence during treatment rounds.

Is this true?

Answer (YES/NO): NO